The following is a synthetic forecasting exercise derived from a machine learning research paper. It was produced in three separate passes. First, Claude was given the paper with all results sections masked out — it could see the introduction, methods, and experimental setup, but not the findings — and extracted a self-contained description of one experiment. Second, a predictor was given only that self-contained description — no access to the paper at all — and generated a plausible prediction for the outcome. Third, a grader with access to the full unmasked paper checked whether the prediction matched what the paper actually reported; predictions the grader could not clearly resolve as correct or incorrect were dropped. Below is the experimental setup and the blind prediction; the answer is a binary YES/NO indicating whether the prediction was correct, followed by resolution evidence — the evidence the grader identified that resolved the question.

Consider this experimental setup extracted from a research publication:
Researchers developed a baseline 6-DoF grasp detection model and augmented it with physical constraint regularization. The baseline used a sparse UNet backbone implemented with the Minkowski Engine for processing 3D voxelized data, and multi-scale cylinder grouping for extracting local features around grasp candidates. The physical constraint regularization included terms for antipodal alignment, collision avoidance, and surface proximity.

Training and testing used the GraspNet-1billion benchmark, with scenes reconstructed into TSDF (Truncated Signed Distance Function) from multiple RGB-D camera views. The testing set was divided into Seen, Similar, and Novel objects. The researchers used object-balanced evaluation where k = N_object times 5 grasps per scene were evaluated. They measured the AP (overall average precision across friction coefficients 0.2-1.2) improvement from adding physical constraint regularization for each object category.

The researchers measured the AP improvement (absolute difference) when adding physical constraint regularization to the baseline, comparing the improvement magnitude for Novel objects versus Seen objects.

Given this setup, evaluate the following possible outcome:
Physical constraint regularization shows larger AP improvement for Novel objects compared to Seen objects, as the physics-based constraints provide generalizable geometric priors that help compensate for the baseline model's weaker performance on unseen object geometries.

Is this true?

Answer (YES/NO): YES